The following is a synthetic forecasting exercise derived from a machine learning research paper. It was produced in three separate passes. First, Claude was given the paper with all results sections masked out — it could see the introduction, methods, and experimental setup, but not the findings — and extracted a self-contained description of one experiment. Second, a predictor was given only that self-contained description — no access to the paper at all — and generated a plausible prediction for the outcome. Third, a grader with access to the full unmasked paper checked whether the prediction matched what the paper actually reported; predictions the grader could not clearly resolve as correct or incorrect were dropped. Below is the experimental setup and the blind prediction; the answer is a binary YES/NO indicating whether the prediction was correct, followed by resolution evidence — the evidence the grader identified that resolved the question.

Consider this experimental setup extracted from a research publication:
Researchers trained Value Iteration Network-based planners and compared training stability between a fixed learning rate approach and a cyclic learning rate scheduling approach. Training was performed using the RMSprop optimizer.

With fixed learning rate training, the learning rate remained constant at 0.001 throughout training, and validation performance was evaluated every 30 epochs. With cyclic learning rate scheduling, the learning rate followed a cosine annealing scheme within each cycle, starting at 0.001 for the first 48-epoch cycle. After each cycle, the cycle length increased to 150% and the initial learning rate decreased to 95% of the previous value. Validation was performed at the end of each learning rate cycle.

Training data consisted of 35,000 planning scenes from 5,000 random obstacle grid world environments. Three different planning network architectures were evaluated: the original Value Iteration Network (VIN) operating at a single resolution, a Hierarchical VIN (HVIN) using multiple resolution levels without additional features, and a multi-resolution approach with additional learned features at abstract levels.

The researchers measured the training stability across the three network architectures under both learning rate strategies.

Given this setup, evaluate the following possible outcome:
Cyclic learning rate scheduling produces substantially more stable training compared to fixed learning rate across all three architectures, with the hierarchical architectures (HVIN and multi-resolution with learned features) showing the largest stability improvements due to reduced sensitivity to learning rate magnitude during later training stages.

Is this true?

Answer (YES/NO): NO